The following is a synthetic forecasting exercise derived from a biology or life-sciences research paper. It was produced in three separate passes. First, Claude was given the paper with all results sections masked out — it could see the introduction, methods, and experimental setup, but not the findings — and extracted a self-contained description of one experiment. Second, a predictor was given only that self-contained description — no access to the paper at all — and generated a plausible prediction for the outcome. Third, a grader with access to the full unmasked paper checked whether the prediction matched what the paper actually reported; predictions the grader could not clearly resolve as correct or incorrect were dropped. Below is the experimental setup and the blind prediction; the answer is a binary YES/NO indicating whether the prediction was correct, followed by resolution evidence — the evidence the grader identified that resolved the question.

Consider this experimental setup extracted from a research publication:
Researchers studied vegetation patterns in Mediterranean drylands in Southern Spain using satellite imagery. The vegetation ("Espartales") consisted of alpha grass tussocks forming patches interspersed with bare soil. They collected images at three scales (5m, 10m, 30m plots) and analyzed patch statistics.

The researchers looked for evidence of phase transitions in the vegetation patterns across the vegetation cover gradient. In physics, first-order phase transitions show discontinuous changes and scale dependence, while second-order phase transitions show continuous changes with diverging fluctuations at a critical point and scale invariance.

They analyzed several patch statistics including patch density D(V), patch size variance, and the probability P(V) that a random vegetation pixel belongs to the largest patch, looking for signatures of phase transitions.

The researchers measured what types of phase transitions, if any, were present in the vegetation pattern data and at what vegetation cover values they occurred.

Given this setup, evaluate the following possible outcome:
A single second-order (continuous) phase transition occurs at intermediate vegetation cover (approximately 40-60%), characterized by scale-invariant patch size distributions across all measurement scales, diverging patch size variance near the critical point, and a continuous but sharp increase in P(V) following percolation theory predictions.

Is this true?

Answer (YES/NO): NO